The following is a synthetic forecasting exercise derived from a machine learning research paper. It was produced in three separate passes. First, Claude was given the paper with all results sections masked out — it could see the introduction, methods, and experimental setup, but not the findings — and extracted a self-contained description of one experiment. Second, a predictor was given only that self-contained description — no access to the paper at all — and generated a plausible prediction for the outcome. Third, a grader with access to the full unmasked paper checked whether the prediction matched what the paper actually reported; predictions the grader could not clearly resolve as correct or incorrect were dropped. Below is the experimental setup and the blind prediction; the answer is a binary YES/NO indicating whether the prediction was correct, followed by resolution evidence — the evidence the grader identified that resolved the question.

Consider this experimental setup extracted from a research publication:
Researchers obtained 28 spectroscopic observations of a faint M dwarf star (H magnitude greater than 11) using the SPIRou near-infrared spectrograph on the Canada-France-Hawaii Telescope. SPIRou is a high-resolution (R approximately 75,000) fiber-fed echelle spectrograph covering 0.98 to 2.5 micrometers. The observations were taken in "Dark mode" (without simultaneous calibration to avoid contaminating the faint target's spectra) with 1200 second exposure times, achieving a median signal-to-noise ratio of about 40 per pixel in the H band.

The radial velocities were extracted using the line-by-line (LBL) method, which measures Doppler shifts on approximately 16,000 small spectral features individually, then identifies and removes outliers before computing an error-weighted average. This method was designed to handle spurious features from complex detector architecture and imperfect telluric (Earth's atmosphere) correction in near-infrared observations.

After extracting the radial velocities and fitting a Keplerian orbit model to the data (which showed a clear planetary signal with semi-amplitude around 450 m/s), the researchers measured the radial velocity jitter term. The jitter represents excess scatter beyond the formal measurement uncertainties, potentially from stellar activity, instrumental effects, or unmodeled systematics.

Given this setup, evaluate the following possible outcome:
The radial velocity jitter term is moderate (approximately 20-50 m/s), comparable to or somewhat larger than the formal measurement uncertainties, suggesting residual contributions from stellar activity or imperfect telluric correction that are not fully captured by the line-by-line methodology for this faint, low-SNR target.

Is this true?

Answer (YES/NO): YES